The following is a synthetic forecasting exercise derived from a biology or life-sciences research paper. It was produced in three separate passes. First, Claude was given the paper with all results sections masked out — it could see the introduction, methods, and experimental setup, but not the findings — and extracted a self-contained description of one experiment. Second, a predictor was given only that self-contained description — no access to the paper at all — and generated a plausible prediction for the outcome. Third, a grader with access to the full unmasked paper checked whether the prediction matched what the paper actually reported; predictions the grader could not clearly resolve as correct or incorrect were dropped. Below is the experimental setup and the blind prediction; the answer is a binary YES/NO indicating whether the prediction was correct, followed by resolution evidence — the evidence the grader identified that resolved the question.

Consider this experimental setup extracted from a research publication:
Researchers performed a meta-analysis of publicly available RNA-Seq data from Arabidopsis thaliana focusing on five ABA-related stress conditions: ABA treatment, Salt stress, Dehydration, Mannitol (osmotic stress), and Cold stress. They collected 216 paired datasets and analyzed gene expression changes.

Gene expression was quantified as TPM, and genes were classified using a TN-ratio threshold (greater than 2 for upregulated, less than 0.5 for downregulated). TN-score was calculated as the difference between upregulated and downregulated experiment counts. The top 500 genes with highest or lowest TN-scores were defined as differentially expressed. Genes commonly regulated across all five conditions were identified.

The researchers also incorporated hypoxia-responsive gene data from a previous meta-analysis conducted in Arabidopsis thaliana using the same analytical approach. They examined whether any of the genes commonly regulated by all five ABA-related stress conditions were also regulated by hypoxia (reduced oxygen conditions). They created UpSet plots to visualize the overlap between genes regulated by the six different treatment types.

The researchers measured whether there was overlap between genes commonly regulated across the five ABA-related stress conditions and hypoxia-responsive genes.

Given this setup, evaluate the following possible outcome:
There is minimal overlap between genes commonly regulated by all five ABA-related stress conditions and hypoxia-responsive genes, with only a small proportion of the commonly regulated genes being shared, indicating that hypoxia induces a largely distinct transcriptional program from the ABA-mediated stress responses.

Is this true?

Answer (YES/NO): NO